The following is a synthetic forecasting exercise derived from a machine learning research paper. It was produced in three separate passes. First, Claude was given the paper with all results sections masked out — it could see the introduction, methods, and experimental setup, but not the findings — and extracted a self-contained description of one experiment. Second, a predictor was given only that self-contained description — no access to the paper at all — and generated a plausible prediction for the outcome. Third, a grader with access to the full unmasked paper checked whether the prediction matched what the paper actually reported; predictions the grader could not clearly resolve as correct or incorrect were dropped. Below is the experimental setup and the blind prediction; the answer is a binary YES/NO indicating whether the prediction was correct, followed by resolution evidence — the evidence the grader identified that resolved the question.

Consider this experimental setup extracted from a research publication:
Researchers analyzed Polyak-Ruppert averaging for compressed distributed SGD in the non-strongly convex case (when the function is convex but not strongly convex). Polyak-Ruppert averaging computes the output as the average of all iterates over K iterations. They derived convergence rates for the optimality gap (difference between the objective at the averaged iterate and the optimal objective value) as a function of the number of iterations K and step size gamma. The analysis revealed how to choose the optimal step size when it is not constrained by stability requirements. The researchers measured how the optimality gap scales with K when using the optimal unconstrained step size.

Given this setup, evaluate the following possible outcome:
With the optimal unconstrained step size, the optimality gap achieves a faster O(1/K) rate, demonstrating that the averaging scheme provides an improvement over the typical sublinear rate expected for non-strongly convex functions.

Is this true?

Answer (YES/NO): NO